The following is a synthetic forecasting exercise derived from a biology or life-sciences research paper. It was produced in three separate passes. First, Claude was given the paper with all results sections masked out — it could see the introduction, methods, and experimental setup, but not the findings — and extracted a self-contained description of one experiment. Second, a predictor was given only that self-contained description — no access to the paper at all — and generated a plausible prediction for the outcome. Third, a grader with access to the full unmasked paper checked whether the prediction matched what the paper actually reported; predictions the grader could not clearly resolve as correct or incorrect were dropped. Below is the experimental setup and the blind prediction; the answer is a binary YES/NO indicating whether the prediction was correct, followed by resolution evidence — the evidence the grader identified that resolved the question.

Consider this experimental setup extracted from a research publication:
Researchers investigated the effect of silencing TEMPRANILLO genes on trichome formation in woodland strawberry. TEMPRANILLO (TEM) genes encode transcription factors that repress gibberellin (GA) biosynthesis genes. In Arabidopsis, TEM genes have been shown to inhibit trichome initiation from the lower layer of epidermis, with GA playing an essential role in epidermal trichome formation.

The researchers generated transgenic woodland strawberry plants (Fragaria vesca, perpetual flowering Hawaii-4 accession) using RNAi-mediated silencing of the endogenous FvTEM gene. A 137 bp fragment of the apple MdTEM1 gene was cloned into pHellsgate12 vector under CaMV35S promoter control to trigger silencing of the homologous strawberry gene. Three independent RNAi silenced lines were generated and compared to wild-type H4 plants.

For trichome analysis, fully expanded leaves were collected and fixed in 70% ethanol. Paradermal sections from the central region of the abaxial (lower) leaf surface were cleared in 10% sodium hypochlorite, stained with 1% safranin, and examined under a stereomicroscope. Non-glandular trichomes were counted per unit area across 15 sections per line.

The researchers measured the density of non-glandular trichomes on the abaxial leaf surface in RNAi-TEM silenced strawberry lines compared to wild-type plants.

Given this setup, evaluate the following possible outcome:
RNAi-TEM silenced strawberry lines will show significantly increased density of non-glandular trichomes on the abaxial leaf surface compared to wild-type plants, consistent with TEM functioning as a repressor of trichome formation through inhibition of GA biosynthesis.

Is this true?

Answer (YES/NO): YES